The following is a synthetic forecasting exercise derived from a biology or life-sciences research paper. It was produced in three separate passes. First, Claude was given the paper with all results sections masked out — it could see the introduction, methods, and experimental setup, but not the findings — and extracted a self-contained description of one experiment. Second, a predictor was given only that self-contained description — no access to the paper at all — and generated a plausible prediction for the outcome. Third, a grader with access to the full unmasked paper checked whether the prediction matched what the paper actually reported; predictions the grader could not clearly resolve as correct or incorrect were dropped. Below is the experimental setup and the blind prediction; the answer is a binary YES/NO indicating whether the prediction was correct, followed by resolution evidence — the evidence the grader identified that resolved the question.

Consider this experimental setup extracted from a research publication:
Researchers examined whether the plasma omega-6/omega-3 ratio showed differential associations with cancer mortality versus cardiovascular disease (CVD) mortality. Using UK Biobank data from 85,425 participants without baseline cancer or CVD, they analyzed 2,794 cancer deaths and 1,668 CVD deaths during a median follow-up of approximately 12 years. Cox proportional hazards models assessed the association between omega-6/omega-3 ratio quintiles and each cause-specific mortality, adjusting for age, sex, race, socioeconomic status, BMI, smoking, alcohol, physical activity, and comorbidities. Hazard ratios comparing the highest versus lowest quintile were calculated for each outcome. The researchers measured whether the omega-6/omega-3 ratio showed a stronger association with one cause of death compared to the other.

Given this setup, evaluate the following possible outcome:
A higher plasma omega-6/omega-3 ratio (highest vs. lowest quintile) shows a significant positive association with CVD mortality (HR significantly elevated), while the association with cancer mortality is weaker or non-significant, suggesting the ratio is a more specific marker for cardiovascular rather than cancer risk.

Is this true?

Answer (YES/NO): YES